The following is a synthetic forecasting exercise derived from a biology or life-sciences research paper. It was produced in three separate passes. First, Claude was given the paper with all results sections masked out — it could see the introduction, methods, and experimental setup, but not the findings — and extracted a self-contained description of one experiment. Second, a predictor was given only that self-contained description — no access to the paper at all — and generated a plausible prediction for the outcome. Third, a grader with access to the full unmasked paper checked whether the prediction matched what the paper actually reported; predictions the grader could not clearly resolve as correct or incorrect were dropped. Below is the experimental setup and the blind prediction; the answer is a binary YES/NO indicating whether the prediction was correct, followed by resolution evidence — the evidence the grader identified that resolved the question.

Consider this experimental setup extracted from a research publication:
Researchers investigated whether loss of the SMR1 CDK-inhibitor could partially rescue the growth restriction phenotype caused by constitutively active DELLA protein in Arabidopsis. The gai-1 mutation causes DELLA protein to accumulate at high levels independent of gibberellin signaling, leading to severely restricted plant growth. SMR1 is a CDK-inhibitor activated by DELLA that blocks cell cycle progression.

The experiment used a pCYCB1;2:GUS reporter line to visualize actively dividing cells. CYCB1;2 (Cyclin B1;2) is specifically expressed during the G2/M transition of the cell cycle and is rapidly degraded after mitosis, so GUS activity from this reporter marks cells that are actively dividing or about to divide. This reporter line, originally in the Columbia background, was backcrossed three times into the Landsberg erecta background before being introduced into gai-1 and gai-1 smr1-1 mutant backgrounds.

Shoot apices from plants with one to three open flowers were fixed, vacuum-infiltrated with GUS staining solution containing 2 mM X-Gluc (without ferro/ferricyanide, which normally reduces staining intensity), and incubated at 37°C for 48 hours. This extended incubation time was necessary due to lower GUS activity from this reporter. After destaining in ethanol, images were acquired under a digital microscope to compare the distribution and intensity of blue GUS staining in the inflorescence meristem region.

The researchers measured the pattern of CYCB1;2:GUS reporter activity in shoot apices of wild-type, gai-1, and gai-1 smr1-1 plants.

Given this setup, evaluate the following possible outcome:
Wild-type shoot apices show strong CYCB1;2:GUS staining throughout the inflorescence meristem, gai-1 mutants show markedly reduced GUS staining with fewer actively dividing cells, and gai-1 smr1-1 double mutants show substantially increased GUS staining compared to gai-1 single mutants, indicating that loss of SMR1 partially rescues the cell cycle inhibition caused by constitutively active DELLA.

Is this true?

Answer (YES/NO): NO